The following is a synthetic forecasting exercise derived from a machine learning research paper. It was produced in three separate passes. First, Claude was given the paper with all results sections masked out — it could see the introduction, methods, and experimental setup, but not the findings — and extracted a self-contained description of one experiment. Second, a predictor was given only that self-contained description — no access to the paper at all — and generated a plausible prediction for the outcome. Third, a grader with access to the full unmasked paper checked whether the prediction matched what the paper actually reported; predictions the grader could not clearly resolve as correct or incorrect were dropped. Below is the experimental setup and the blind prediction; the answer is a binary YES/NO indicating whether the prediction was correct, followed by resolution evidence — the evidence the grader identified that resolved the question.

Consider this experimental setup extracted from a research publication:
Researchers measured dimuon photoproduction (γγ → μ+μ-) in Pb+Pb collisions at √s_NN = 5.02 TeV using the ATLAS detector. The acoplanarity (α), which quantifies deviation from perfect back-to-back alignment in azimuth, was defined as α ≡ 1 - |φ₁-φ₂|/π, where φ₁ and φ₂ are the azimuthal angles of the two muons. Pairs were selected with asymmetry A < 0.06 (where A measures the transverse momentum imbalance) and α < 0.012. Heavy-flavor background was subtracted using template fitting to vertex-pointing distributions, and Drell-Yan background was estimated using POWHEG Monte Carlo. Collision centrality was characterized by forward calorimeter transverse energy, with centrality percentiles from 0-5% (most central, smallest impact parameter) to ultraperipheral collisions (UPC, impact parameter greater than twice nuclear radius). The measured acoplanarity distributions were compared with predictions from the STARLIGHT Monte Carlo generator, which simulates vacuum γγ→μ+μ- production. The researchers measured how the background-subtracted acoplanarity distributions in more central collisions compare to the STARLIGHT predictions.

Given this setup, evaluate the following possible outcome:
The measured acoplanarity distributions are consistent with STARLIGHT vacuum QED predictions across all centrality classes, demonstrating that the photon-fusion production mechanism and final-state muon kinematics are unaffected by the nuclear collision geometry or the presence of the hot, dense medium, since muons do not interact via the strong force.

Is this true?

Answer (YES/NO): NO